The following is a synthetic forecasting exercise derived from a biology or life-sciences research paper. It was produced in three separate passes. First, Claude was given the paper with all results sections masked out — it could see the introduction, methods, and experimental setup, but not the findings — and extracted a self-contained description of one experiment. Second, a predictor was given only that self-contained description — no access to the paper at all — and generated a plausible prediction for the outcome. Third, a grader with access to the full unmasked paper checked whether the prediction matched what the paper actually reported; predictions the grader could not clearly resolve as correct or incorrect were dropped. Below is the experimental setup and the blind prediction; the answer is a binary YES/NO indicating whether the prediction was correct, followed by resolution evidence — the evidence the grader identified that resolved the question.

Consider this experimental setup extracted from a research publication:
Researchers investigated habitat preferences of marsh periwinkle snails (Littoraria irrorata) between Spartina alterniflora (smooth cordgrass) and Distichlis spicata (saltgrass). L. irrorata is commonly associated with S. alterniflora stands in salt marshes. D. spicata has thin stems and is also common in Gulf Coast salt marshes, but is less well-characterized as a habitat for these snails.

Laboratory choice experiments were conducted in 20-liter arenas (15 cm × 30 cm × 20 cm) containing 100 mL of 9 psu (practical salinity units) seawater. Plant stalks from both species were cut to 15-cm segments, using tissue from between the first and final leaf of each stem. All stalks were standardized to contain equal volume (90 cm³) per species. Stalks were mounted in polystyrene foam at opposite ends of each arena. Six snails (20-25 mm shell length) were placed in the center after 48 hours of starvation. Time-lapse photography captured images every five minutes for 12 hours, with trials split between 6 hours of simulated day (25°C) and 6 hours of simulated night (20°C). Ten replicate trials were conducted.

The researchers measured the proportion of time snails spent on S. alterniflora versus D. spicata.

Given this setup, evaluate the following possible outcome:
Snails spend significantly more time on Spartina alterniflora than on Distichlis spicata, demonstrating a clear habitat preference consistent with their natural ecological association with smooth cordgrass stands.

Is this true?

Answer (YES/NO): YES